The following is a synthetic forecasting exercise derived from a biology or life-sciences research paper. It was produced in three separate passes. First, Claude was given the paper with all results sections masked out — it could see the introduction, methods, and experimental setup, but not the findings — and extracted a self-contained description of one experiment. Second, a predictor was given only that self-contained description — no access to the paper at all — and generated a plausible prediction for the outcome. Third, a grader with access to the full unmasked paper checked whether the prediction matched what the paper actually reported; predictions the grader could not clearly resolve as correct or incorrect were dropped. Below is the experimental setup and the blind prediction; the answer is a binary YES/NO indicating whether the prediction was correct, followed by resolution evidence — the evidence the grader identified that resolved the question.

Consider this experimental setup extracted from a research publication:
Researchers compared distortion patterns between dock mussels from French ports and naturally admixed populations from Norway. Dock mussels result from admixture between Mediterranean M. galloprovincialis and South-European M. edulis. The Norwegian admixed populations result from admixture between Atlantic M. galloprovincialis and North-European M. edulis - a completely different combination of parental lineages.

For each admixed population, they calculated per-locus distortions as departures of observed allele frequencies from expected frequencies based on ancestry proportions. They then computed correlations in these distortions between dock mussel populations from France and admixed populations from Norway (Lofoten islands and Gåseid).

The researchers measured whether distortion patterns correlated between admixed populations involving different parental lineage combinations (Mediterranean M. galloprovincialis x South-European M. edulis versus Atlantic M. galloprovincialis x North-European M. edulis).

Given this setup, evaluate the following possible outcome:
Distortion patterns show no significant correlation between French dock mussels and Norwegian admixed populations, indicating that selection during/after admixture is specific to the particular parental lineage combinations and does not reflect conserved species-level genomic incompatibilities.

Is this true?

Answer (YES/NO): YES